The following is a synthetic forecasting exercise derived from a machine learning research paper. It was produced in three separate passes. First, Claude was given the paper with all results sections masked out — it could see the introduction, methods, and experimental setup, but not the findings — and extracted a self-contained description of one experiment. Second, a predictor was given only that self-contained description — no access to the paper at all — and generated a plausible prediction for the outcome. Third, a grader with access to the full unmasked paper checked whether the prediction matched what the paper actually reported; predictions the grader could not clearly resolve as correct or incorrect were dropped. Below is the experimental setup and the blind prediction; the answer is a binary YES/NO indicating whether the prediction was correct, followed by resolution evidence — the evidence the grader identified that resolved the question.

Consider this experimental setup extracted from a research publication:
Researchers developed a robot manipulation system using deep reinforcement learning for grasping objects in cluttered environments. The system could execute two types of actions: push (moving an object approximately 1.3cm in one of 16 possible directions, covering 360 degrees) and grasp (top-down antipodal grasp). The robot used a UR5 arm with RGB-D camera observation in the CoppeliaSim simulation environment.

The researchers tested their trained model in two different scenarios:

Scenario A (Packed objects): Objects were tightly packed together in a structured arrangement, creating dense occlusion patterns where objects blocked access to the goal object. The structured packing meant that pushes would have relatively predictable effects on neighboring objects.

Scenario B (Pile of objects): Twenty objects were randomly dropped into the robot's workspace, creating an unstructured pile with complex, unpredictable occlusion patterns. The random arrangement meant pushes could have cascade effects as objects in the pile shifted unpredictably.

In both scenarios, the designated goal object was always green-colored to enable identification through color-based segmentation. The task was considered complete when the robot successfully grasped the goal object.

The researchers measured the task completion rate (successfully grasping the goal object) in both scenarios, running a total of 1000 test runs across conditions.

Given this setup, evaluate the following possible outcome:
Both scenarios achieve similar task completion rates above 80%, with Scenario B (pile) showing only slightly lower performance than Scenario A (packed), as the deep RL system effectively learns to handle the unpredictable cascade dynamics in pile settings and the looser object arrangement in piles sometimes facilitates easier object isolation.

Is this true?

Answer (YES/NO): YES